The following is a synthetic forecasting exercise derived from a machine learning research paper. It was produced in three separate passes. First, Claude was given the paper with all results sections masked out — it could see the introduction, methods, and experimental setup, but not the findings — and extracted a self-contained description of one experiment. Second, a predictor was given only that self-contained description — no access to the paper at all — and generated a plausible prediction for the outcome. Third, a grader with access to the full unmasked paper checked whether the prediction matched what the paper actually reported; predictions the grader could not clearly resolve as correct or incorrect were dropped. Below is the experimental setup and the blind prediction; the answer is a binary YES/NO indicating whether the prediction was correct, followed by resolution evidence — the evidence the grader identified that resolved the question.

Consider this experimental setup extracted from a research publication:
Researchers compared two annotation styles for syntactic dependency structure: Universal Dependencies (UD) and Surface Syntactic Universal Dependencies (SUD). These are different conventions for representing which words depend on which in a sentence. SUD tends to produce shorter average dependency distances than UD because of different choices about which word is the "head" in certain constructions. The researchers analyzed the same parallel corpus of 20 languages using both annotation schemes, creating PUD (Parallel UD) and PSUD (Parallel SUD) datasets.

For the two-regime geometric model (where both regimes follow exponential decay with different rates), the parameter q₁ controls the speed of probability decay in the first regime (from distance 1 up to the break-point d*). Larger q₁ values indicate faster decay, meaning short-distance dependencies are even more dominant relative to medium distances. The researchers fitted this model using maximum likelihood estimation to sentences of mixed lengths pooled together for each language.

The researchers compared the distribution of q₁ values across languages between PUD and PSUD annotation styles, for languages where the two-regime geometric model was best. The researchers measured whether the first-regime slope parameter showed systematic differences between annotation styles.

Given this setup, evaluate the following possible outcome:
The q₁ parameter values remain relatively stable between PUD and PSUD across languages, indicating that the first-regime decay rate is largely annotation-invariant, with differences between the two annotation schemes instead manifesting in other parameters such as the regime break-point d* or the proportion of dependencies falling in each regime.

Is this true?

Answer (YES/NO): NO